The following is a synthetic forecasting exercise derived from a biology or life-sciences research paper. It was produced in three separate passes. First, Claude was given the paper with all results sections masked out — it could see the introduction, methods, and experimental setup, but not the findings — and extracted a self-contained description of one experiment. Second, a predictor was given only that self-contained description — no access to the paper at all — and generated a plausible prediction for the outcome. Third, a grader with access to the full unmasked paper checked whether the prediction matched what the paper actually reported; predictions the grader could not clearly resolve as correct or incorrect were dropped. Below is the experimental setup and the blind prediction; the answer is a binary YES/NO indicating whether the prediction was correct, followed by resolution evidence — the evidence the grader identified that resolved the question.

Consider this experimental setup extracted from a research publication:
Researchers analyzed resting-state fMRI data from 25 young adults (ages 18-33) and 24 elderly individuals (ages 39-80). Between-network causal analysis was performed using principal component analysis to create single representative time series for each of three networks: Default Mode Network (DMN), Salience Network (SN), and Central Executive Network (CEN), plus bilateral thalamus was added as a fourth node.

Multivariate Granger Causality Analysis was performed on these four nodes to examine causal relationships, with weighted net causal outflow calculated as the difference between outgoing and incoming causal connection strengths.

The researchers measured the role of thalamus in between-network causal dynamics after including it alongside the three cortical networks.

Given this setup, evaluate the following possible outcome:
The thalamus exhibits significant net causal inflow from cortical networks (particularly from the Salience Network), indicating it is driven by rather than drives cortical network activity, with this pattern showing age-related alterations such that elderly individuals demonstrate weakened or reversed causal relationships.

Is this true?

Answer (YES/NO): NO